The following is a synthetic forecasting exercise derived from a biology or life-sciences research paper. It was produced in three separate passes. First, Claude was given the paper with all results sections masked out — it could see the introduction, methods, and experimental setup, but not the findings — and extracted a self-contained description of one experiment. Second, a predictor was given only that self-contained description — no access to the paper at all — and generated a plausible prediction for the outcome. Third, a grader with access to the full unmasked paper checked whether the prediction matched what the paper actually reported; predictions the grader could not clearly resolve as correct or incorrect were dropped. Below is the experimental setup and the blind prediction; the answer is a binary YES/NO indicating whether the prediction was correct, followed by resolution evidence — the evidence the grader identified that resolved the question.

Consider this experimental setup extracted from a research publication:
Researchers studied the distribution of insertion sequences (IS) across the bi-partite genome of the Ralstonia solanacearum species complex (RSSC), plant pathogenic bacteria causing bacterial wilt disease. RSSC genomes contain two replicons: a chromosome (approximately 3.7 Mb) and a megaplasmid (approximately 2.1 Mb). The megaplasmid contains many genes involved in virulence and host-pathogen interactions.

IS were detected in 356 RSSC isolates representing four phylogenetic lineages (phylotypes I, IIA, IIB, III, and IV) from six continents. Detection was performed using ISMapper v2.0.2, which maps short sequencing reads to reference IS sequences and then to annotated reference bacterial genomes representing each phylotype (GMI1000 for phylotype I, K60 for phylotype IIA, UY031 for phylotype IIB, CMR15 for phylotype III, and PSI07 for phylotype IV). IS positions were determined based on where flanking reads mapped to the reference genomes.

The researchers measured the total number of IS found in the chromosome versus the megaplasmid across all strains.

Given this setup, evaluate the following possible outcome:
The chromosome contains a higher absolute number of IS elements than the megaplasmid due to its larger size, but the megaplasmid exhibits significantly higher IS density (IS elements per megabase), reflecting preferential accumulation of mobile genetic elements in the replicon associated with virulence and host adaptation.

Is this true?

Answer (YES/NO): NO